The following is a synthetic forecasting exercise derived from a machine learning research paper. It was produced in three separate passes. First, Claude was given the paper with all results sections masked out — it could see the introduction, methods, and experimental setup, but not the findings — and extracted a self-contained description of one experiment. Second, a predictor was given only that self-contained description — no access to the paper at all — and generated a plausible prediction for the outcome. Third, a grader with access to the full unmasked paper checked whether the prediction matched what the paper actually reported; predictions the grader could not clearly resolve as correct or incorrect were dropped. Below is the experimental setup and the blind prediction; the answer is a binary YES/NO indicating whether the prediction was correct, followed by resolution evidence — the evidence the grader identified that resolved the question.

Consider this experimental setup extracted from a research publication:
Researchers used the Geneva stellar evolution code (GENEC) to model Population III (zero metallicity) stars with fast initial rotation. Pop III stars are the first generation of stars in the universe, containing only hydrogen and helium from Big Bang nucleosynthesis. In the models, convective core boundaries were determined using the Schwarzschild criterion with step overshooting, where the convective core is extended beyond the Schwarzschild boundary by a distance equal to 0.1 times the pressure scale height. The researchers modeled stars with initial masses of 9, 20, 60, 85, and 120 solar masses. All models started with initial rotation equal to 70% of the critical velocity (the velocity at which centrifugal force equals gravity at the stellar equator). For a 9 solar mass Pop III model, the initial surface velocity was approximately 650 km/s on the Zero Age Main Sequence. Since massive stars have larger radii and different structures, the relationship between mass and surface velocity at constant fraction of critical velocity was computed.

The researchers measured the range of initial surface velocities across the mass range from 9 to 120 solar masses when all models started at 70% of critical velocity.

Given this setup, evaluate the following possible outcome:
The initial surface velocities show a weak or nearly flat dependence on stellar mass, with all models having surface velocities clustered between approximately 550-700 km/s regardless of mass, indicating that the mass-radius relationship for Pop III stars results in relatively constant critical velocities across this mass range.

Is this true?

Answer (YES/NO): NO